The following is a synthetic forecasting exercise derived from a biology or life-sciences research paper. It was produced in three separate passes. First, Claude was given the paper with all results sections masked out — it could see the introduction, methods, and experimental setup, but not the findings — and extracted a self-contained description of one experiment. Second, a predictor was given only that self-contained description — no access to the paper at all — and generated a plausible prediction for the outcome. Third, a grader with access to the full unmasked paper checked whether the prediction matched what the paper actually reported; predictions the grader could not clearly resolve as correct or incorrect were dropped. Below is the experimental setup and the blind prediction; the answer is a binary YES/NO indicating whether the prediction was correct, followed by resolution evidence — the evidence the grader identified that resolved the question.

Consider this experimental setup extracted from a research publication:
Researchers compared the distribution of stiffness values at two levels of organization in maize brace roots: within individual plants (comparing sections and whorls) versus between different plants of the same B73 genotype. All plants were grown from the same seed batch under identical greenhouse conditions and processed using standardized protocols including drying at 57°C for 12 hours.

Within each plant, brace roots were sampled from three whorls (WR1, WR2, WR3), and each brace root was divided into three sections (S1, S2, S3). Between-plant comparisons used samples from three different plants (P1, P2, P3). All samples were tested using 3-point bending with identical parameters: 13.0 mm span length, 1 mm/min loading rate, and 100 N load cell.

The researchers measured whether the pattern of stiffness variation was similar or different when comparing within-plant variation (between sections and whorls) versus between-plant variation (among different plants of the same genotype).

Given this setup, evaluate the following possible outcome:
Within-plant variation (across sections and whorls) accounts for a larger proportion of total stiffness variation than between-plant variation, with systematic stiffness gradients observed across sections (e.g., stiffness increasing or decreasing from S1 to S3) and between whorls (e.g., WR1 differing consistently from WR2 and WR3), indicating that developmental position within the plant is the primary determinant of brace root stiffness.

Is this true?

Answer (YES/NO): NO